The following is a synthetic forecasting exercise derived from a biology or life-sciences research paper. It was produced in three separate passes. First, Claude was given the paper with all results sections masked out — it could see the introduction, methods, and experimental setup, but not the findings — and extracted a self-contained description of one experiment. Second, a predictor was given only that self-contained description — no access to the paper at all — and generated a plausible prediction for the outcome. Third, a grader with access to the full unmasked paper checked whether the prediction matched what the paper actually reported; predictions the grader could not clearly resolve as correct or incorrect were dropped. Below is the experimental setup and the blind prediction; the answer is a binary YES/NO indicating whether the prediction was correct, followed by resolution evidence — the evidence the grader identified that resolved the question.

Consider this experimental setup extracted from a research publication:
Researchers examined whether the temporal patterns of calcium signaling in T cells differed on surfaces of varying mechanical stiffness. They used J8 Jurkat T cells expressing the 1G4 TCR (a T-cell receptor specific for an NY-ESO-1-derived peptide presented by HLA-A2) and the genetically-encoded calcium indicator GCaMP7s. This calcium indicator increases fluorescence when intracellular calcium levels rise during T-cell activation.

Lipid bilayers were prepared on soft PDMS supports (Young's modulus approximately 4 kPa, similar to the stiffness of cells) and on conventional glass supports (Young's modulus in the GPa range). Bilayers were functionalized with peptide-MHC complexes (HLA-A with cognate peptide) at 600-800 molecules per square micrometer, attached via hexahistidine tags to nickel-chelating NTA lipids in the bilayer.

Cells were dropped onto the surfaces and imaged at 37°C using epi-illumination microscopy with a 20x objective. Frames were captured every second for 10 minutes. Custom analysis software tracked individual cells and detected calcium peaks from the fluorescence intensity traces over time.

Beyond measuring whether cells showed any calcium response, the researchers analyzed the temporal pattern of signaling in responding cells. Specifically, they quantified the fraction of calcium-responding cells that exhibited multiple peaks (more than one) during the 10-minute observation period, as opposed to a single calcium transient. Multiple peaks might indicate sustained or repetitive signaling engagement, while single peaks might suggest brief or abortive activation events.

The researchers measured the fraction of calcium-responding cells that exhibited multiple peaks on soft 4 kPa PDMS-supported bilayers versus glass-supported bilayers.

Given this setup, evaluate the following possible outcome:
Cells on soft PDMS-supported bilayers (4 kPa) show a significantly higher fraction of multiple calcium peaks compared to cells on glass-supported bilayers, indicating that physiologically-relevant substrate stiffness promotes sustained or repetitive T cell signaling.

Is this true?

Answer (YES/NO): NO